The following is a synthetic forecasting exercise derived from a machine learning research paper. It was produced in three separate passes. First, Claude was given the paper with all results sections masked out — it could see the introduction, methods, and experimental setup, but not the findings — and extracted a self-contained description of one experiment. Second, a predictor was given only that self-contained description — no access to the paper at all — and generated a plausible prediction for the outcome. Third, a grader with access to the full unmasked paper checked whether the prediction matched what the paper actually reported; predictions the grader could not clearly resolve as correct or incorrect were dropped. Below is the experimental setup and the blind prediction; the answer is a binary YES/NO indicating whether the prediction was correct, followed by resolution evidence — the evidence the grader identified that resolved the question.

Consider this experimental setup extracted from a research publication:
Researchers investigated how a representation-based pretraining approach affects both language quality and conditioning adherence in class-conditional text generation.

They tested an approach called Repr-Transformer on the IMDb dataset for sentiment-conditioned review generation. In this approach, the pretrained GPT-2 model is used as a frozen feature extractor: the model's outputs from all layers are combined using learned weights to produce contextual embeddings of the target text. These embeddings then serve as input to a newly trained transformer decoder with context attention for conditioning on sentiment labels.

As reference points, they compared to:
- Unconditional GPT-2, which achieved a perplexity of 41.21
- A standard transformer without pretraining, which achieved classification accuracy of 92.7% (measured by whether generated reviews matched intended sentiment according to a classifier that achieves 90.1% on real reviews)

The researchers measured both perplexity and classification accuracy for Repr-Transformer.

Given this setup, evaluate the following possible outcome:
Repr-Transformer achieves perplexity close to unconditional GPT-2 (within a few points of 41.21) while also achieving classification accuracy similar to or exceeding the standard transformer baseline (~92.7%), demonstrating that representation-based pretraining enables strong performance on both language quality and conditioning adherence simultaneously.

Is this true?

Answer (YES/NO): NO